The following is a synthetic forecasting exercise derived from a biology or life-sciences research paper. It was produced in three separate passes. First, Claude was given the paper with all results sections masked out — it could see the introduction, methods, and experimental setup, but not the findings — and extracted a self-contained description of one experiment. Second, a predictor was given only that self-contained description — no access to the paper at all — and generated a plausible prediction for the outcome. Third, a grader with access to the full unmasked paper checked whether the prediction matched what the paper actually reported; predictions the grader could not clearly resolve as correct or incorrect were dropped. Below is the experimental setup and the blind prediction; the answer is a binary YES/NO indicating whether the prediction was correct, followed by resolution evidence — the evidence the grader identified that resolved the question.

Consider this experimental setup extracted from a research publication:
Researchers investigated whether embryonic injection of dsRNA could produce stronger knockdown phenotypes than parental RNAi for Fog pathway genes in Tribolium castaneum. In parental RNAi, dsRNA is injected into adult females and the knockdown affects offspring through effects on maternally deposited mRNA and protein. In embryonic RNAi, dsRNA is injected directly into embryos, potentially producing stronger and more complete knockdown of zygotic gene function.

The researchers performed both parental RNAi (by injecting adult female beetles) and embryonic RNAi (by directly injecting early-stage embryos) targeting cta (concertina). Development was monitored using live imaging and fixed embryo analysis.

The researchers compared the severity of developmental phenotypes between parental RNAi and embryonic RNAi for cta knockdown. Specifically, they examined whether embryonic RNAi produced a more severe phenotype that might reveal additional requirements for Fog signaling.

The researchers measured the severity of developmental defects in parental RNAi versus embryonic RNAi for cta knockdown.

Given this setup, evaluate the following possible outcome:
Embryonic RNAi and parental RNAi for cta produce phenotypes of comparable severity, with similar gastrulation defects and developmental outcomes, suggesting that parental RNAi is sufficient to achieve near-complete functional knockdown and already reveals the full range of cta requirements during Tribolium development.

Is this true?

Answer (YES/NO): NO